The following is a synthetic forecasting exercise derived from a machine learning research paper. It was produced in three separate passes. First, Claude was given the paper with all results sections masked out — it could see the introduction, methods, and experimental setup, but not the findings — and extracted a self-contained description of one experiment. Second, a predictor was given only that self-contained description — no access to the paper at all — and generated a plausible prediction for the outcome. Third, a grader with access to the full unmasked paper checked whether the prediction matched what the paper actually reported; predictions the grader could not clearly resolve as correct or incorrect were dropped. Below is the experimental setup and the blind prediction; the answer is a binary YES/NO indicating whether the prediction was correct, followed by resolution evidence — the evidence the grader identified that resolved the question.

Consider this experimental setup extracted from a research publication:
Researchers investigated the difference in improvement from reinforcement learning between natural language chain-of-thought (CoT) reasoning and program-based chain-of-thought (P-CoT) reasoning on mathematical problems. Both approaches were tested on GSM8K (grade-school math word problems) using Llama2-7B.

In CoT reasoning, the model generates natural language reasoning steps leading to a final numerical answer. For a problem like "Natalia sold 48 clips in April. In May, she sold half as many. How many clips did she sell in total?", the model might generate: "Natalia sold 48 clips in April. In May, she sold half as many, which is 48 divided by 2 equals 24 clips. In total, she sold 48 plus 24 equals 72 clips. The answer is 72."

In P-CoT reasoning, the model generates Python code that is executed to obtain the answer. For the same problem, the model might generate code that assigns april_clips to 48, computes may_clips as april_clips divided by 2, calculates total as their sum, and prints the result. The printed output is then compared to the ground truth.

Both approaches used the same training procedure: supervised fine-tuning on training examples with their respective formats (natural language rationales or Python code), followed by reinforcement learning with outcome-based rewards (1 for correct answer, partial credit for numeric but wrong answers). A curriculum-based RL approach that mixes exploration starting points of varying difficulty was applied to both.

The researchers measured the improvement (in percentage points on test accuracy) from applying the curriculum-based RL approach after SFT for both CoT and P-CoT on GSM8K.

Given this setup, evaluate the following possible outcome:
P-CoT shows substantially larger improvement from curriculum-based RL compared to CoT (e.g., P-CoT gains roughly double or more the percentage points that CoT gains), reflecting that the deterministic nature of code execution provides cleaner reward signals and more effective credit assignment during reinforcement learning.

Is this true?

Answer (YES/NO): NO